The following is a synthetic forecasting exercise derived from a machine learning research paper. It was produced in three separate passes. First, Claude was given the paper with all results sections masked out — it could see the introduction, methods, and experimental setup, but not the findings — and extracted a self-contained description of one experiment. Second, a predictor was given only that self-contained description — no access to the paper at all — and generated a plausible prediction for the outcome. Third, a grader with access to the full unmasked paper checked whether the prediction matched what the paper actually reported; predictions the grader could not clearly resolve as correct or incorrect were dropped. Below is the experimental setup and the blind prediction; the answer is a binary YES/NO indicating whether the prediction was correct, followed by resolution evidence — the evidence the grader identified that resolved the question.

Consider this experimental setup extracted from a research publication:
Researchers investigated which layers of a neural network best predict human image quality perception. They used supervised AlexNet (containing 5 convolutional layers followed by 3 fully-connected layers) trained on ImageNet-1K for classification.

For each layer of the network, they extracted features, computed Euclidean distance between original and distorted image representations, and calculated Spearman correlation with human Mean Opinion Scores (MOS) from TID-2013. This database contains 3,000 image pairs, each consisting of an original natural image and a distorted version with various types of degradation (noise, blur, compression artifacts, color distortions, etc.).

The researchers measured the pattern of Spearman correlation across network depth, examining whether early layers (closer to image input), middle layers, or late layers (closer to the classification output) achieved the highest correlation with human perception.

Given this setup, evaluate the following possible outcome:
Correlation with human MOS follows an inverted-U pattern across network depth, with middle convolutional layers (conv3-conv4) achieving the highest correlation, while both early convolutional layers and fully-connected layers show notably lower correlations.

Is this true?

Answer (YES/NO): NO